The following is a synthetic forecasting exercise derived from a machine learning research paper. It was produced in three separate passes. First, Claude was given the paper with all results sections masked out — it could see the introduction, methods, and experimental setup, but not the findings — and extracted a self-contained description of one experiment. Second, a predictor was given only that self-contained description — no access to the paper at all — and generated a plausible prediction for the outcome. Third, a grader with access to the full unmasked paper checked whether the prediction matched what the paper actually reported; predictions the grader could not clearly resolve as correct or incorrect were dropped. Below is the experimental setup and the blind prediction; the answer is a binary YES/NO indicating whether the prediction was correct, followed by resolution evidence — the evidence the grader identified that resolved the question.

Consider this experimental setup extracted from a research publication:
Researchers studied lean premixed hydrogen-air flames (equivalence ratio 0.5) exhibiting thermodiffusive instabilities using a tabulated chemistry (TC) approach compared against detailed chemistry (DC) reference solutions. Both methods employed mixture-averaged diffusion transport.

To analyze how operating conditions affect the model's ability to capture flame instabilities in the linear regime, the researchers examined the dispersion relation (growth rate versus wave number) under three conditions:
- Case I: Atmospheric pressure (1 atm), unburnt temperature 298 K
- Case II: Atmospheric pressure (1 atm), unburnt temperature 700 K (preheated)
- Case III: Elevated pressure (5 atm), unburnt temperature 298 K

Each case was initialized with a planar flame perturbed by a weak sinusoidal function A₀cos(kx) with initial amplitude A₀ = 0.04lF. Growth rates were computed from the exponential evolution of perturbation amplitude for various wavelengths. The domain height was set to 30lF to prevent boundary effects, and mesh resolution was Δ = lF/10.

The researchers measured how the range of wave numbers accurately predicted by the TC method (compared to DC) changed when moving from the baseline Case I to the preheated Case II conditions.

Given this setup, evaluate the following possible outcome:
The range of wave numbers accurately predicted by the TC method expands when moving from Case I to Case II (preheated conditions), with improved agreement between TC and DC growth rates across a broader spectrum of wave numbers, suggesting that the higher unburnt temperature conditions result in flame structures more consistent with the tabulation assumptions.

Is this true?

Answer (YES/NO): YES